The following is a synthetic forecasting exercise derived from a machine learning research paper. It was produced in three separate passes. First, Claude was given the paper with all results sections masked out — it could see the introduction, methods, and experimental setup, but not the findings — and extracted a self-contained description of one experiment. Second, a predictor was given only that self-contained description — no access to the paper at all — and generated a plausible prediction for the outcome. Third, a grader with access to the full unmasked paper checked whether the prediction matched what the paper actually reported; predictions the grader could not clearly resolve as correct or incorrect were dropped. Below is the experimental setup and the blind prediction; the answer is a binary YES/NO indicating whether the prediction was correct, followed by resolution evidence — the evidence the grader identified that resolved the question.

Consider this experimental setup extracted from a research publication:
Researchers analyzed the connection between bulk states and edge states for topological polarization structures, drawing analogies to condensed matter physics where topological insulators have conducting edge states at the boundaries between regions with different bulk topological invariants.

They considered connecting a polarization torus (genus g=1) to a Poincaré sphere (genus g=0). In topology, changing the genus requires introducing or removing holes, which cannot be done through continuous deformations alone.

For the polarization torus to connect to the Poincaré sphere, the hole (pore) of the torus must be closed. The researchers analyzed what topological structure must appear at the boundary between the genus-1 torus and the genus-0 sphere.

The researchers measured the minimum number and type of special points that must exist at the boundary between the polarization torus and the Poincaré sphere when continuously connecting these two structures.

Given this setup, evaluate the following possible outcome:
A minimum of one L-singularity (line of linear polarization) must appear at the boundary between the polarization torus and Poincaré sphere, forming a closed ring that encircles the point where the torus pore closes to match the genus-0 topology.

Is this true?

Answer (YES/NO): NO